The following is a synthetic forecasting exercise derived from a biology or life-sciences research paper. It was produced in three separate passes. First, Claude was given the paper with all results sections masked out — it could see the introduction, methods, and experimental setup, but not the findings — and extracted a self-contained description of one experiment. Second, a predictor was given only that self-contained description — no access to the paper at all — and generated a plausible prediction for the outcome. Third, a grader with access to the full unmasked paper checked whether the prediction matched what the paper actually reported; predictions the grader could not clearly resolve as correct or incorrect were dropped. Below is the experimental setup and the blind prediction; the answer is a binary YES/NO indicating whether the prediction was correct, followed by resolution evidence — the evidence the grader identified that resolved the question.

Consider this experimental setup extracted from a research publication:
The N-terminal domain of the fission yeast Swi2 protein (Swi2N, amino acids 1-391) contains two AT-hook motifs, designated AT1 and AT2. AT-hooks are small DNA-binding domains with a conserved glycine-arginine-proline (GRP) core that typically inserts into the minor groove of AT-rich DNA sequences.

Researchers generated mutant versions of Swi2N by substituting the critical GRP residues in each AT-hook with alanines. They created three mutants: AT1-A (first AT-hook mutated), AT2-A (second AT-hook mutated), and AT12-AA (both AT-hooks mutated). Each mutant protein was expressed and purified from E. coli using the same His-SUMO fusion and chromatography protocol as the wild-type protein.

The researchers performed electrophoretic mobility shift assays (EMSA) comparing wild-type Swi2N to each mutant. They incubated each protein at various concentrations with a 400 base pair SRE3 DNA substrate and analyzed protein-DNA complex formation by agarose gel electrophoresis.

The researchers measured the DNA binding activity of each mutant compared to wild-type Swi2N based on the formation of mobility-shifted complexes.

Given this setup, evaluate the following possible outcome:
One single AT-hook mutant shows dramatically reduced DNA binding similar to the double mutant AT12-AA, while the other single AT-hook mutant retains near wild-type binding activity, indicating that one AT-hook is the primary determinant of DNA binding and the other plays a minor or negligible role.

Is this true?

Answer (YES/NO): NO